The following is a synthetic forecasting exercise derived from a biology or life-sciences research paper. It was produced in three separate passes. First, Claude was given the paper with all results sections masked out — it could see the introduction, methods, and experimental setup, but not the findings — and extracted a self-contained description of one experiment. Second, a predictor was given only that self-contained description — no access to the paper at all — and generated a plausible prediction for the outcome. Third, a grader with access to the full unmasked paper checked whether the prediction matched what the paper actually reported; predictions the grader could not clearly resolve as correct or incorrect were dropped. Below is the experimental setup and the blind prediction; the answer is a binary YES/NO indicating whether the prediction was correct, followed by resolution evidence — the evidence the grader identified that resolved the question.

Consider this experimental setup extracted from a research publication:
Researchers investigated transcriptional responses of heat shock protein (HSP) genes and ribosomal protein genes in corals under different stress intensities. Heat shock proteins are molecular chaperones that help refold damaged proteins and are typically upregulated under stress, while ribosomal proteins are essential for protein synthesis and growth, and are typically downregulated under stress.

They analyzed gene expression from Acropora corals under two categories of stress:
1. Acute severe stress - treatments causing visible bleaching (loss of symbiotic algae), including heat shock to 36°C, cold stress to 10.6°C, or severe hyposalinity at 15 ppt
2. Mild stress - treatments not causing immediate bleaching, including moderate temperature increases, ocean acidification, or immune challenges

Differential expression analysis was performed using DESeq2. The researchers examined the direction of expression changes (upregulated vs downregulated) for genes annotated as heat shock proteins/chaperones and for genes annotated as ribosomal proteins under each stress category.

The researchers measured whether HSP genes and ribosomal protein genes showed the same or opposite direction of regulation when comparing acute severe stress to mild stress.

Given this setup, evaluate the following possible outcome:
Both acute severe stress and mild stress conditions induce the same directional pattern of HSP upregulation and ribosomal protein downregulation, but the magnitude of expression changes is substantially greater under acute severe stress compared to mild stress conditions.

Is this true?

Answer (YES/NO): NO